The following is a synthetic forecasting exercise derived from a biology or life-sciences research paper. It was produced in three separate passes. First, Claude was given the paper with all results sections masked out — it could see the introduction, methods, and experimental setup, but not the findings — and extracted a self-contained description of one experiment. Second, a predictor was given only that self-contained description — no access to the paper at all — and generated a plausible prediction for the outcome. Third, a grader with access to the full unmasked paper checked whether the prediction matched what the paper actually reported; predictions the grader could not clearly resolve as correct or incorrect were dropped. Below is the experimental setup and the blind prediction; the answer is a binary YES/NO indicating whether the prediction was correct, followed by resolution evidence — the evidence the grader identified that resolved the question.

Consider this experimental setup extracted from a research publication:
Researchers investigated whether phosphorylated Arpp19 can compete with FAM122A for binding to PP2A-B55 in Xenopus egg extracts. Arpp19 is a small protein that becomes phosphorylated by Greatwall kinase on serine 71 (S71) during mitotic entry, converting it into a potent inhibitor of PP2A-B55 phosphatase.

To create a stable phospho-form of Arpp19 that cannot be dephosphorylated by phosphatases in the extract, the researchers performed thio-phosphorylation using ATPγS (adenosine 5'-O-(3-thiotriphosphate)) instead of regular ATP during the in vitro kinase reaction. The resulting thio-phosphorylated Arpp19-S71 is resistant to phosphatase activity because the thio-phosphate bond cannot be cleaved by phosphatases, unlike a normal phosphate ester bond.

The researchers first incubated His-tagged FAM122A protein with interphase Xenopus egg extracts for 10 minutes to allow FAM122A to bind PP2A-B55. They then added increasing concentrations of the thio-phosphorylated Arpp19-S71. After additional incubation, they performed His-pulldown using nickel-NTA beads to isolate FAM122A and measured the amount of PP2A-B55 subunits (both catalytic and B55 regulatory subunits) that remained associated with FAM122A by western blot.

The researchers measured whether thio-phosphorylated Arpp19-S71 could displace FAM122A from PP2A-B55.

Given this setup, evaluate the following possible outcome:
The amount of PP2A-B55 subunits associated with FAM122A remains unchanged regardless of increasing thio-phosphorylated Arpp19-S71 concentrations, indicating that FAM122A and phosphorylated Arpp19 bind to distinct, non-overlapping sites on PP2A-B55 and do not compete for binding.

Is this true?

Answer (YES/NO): NO